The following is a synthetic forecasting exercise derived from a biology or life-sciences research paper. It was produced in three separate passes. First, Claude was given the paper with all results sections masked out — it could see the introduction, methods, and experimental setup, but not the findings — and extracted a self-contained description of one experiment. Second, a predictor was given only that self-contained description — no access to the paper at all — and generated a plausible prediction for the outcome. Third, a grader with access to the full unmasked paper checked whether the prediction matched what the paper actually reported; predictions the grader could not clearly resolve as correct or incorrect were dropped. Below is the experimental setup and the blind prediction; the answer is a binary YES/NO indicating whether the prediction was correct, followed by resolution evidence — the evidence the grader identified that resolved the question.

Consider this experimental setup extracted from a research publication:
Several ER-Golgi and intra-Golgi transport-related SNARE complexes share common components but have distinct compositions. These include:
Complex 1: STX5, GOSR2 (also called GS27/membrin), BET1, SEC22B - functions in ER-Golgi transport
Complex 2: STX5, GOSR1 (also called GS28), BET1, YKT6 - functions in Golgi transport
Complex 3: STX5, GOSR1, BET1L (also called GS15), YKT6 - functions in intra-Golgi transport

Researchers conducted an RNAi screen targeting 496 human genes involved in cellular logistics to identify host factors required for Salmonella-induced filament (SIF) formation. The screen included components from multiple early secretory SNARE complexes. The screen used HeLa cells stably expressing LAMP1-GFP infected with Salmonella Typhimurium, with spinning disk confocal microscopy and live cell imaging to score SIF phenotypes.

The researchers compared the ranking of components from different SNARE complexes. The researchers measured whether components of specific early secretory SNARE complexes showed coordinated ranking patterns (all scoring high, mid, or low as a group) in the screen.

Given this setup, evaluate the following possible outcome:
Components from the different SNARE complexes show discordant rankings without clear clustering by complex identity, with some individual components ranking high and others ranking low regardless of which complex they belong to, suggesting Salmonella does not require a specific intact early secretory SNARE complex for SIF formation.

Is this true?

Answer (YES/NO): NO